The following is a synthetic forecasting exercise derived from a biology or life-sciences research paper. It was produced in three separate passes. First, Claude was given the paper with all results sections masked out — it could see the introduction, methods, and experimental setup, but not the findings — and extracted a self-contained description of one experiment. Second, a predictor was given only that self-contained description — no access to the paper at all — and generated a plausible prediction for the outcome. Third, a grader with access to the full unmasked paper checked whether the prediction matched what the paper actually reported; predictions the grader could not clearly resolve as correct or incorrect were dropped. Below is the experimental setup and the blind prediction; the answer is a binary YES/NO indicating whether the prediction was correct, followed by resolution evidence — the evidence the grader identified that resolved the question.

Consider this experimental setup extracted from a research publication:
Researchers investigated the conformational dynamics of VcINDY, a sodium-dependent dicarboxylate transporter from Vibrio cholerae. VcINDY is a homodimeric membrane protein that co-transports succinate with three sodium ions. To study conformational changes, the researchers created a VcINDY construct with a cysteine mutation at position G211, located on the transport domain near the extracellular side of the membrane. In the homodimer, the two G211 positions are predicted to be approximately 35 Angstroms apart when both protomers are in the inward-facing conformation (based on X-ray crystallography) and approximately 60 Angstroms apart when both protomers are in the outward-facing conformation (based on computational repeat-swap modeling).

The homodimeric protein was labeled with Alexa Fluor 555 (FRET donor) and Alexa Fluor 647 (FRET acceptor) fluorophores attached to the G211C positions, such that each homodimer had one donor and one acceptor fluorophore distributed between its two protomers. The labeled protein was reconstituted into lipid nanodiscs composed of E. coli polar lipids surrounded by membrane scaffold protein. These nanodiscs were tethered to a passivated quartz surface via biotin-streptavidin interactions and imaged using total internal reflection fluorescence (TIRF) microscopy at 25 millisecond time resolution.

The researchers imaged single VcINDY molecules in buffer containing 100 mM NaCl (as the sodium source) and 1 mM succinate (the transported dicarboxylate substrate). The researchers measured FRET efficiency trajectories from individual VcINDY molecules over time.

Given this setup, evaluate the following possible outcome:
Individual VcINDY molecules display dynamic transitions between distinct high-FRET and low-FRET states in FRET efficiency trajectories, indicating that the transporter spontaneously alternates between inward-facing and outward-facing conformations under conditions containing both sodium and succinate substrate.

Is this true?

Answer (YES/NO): YES